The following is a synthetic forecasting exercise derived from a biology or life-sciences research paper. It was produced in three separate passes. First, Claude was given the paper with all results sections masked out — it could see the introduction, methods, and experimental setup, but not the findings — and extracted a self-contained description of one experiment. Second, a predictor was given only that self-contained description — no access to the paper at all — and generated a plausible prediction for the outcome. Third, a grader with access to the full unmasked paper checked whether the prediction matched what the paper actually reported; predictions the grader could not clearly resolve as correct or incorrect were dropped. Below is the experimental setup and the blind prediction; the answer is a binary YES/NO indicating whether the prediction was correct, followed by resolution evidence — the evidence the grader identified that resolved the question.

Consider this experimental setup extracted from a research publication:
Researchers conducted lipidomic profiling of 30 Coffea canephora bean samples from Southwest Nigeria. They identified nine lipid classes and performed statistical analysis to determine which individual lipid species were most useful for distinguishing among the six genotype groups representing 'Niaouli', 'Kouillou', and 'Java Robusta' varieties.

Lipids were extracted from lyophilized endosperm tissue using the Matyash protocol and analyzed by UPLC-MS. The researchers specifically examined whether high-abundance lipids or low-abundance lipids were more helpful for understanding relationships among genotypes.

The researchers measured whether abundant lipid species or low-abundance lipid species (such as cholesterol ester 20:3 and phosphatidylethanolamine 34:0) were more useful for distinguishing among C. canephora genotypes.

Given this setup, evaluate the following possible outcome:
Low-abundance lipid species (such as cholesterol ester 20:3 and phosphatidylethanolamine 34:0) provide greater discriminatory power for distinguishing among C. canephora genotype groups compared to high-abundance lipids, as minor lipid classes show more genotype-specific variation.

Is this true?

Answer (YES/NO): NO